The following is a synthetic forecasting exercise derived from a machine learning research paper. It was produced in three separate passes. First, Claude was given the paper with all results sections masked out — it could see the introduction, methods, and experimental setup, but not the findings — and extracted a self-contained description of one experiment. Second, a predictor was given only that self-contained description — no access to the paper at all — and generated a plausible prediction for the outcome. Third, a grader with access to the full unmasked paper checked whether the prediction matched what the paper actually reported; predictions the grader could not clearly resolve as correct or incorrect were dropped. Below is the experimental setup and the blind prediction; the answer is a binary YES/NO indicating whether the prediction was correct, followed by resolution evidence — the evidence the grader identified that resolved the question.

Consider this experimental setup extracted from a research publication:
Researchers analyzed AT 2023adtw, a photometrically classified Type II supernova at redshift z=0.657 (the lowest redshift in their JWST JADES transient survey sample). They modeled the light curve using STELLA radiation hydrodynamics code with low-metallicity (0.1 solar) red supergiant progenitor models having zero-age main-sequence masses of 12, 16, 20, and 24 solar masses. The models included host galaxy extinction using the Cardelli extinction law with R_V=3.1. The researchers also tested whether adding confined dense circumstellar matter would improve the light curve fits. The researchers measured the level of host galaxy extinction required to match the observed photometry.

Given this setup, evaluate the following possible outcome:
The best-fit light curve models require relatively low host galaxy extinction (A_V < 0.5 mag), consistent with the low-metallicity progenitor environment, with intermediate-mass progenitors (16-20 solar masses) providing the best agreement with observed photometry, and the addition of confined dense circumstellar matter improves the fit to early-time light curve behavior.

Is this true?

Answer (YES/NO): NO